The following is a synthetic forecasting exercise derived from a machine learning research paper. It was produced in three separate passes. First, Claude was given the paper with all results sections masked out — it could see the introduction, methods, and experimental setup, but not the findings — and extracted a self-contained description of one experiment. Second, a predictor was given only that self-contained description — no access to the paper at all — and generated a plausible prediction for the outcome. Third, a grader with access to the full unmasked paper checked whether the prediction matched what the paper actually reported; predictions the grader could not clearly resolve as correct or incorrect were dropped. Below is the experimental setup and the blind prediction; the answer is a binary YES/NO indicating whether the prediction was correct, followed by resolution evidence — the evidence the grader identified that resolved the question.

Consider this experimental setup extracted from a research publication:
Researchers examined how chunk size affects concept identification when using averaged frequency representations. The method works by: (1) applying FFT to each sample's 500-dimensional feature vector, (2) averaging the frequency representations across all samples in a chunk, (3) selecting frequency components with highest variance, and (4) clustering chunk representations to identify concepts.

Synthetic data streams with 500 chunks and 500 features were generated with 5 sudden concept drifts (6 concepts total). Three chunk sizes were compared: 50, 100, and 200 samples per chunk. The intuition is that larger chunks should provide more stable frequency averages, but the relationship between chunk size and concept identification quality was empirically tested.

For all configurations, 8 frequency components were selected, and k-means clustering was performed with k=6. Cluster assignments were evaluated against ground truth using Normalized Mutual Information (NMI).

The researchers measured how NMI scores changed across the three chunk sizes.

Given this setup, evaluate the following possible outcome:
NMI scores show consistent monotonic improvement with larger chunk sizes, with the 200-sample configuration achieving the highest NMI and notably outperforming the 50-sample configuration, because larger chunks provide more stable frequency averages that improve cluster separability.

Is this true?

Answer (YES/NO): YES